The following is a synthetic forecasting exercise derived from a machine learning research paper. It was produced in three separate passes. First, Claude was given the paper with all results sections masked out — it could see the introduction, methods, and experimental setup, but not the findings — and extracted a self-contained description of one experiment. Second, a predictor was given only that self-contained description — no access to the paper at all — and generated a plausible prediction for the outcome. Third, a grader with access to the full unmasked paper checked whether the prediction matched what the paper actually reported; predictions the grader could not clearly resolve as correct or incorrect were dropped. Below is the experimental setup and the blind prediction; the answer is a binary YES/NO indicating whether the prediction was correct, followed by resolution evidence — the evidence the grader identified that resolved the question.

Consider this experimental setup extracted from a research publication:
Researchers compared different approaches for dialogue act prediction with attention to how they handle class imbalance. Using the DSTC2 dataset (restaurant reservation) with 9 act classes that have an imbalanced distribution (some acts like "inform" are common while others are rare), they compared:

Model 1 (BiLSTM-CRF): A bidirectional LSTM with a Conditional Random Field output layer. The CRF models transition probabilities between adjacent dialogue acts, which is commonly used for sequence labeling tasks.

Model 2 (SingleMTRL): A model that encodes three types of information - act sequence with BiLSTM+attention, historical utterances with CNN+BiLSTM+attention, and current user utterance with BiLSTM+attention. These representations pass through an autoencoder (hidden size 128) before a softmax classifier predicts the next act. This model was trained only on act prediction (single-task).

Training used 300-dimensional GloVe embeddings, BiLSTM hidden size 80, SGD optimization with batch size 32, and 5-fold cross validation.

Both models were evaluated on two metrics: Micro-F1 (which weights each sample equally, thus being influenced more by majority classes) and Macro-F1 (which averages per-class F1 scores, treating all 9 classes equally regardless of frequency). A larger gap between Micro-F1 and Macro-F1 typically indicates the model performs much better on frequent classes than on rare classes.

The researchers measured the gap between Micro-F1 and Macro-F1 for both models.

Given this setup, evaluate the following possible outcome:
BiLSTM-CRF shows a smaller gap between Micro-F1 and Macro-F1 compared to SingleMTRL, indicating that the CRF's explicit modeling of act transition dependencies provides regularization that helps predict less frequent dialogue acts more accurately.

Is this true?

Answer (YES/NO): NO